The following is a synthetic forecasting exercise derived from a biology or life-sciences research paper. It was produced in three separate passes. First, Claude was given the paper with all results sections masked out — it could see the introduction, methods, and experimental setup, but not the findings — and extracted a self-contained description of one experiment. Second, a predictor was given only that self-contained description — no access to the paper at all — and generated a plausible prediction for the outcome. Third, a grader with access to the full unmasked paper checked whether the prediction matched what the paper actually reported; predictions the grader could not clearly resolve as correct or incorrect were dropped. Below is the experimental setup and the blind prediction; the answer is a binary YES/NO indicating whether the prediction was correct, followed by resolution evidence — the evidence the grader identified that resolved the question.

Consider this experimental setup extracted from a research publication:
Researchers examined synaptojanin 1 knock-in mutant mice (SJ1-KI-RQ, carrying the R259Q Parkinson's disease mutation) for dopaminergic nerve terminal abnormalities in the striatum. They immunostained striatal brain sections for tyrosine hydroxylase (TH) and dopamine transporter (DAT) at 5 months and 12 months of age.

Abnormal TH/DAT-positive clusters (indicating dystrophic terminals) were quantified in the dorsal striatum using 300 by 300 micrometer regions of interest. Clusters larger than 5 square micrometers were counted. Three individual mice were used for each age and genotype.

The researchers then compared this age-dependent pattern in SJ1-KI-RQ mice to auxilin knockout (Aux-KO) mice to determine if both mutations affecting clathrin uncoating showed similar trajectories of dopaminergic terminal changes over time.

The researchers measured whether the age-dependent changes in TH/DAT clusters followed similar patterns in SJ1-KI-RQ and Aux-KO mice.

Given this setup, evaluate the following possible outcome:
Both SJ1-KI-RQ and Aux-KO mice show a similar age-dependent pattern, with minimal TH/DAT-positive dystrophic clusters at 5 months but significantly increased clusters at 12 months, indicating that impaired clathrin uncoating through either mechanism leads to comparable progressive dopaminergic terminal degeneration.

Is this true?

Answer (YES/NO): NO